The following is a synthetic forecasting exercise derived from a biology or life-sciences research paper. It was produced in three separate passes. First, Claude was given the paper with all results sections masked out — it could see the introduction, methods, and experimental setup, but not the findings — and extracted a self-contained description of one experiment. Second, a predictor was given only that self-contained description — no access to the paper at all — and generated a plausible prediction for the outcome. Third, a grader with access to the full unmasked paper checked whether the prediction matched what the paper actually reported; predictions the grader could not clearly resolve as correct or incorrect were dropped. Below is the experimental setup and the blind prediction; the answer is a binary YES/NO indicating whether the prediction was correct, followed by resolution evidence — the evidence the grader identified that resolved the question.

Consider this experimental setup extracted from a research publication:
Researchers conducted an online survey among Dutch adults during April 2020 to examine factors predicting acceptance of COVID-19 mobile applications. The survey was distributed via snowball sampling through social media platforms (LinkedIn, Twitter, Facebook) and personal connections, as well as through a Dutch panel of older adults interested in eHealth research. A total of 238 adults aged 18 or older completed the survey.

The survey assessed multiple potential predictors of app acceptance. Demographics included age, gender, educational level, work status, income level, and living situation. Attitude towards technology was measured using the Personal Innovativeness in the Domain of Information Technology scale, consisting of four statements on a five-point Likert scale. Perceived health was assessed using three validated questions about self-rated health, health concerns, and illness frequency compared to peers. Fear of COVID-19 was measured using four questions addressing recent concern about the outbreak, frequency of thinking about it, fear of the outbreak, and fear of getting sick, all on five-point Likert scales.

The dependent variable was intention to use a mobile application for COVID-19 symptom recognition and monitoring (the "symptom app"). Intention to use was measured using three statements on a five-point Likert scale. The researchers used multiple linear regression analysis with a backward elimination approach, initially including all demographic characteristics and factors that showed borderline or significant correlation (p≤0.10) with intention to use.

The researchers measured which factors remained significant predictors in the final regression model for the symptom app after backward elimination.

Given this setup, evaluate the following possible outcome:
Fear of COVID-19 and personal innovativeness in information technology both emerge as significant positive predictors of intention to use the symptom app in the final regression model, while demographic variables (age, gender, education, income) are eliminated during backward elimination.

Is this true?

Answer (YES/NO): NO